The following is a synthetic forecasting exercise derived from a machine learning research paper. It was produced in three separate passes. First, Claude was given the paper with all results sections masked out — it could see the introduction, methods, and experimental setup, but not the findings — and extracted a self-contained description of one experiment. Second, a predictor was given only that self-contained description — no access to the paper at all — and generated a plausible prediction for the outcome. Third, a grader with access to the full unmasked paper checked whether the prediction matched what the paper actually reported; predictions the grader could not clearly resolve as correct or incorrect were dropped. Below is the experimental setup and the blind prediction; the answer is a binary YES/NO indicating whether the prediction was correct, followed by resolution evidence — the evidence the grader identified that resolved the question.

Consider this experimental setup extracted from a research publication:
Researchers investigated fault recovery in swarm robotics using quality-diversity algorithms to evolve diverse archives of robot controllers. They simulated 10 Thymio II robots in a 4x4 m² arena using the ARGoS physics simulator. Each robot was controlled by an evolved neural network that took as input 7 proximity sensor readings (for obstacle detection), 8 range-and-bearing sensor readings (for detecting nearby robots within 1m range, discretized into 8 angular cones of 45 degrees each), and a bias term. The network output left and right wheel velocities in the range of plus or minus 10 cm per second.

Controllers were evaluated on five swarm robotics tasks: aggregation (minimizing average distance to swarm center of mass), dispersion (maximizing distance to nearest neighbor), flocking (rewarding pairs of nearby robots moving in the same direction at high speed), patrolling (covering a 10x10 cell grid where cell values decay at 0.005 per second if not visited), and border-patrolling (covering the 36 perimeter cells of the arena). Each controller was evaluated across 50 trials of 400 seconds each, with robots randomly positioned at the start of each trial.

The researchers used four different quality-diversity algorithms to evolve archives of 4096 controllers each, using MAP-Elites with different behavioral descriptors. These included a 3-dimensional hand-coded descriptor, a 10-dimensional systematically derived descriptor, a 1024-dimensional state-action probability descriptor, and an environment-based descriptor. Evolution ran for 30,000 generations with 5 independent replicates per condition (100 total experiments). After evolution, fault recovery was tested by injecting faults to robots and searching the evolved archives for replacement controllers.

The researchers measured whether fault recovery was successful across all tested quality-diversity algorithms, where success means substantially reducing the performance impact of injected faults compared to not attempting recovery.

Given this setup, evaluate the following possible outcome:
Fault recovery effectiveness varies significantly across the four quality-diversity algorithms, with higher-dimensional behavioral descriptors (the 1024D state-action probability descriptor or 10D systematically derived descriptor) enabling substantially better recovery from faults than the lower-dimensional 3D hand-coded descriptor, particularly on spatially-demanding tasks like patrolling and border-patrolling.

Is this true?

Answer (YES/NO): NO